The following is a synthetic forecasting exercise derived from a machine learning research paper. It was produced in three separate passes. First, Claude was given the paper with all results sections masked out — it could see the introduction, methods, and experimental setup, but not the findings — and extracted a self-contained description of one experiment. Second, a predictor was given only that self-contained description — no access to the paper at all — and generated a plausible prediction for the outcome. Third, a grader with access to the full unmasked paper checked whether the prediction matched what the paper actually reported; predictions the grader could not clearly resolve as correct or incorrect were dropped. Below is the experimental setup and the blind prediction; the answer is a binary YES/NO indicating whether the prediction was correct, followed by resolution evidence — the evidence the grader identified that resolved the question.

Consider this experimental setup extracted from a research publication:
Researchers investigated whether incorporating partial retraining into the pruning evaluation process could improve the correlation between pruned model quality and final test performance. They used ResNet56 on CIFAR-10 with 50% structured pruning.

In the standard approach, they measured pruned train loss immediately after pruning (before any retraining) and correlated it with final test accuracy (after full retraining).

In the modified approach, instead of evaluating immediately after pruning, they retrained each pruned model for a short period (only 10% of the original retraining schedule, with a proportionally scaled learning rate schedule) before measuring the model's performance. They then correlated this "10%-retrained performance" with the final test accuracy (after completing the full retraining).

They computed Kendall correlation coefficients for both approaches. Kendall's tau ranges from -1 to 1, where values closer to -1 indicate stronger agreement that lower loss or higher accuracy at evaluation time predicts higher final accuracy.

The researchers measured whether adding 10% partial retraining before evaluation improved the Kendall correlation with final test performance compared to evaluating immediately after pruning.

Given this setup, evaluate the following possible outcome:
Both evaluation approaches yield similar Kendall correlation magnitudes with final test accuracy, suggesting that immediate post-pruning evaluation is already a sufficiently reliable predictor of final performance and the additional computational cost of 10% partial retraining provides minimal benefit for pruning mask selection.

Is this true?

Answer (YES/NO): NO